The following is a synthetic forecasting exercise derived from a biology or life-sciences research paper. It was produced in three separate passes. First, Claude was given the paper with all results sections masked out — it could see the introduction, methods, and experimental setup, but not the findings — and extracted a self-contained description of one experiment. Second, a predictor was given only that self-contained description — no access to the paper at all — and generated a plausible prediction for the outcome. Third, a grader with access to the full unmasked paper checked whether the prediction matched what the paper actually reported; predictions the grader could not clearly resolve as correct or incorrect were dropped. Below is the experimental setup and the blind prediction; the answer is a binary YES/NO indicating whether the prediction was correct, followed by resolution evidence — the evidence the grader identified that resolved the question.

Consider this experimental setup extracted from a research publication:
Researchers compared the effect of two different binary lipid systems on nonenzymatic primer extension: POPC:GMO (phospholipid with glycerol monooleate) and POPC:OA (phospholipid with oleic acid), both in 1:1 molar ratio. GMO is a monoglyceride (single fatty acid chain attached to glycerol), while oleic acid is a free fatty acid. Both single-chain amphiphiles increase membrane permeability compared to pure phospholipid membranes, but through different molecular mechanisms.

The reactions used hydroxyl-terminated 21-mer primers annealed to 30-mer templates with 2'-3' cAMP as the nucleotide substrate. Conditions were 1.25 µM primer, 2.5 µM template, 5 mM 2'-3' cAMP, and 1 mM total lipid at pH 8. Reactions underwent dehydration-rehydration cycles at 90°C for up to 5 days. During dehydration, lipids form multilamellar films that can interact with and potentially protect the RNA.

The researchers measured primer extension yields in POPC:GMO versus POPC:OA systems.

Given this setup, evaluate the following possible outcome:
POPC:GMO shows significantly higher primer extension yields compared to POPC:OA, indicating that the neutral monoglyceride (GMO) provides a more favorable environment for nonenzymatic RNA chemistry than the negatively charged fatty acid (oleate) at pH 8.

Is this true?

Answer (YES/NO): NO